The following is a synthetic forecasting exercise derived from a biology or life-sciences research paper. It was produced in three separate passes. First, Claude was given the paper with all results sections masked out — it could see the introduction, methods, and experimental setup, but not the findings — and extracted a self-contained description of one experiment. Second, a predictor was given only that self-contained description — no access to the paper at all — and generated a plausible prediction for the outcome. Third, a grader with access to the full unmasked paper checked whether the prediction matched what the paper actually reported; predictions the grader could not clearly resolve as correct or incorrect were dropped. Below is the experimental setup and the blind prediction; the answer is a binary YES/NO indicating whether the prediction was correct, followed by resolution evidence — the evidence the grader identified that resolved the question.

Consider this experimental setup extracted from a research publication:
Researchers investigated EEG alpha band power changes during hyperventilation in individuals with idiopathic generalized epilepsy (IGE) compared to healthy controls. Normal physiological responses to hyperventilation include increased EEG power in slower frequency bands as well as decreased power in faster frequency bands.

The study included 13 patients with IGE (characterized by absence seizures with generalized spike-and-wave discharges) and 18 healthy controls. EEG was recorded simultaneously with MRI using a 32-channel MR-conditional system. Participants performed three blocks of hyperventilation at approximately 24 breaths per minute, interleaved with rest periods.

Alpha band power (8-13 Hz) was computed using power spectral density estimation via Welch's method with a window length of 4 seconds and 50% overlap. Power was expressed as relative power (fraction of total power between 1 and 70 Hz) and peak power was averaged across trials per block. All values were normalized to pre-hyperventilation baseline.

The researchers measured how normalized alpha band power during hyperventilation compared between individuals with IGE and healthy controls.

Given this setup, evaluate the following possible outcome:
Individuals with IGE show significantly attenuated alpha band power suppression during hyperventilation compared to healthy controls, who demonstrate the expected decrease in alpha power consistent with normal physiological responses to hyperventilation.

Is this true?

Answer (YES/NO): NO